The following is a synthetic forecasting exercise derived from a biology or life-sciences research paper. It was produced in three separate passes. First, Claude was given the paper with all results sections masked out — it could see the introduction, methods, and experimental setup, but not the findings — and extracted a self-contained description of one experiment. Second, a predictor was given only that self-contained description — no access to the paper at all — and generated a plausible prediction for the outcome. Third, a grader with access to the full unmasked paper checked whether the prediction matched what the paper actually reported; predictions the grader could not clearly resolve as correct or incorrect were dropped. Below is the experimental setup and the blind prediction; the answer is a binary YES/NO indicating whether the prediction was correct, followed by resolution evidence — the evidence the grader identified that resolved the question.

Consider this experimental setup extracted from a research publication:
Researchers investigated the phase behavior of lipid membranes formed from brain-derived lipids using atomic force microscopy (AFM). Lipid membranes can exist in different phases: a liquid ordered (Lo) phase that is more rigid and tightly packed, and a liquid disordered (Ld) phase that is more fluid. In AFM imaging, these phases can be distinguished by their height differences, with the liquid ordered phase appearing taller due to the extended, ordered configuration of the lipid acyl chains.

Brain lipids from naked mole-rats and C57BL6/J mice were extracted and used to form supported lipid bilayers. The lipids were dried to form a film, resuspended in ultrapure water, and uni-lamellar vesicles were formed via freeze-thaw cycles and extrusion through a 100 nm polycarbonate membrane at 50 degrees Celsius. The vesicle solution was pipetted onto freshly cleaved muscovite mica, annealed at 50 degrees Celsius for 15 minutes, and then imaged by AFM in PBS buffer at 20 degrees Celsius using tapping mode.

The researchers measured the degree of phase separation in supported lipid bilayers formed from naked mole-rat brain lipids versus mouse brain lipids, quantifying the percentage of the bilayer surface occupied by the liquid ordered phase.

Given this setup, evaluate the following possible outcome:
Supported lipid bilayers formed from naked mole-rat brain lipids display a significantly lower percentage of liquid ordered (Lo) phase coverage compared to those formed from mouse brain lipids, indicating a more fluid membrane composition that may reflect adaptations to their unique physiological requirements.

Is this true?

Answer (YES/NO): NO